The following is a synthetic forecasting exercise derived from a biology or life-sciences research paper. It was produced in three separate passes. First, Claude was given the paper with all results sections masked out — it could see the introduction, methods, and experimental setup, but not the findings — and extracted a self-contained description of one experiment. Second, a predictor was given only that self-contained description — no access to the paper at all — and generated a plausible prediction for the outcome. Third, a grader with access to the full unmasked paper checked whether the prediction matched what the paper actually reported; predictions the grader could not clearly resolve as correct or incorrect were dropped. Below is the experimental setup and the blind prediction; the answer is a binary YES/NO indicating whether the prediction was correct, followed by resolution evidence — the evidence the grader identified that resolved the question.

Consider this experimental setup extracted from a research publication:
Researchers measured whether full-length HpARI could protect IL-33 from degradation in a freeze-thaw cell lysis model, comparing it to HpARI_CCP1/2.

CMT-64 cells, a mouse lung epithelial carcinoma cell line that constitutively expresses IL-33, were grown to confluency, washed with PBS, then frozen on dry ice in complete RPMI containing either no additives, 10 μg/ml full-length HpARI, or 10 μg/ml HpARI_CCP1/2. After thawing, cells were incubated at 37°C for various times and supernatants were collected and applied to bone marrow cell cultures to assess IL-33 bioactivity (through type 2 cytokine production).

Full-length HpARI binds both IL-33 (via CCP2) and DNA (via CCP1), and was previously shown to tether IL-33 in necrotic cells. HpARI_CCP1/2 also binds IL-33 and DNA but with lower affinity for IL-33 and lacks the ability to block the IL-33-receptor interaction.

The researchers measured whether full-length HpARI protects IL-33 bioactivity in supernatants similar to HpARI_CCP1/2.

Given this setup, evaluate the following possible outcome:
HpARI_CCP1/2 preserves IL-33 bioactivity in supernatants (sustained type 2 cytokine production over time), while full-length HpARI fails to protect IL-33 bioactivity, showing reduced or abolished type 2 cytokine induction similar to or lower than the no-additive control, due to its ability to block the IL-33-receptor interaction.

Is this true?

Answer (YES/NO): YES